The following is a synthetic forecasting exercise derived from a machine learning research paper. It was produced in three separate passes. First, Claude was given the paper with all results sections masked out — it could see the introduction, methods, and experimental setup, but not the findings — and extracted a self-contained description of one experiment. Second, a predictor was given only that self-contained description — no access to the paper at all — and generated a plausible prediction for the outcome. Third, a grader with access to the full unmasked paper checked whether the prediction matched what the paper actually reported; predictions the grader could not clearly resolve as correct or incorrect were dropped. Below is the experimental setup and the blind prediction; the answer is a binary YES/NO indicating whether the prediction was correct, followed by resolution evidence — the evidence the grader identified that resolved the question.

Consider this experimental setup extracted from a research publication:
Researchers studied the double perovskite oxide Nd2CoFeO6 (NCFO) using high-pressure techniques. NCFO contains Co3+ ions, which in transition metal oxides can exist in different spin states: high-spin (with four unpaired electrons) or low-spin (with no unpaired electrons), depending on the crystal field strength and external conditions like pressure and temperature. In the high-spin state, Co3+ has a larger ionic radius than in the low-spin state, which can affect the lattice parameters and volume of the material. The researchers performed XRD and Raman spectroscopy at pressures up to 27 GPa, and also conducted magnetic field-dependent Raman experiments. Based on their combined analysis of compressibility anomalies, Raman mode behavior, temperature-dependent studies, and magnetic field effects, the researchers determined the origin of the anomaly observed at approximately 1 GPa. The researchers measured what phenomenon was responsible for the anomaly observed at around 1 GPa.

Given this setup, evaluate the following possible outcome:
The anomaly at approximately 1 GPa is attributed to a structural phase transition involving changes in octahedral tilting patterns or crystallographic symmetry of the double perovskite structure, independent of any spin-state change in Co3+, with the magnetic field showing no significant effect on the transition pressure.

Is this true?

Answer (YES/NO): NO